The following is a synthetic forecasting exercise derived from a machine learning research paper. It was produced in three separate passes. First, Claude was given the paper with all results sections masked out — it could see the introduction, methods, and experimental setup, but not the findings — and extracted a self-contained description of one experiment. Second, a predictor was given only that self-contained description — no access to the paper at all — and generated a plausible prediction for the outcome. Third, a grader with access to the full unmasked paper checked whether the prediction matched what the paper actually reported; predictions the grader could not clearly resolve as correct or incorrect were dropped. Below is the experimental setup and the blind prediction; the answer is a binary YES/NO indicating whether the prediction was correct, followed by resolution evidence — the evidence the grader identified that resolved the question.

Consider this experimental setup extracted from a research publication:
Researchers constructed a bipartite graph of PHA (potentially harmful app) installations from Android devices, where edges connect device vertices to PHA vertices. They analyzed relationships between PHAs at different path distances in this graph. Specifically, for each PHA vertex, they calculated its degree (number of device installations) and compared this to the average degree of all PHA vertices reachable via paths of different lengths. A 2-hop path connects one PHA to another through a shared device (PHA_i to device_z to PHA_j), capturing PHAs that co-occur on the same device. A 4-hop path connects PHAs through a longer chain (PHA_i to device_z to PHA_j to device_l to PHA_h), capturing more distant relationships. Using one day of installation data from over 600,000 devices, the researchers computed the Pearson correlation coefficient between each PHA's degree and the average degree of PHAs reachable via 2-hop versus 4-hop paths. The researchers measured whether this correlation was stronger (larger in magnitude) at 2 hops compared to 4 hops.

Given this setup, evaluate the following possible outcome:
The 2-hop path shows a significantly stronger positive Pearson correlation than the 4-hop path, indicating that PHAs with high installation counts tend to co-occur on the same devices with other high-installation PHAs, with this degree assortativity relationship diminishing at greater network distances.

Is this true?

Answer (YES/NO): NO